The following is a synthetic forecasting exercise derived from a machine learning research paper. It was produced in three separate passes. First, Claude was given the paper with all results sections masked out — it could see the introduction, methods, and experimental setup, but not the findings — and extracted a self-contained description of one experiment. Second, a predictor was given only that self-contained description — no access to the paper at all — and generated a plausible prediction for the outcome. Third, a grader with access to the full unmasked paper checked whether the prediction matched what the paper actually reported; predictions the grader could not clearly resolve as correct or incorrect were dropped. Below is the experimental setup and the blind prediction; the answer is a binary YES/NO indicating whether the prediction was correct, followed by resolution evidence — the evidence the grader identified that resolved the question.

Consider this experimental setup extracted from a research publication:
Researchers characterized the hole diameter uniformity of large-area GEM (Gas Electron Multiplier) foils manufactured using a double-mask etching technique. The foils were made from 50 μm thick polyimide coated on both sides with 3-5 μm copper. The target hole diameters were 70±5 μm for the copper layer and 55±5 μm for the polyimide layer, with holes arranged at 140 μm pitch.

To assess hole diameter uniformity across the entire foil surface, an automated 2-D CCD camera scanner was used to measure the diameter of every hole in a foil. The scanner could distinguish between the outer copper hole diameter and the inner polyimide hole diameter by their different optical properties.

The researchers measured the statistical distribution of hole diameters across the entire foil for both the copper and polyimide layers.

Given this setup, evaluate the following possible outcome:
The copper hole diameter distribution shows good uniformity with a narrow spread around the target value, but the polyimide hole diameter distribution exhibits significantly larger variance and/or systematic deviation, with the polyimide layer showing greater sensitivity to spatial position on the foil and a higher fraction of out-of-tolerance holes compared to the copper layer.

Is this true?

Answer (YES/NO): NO